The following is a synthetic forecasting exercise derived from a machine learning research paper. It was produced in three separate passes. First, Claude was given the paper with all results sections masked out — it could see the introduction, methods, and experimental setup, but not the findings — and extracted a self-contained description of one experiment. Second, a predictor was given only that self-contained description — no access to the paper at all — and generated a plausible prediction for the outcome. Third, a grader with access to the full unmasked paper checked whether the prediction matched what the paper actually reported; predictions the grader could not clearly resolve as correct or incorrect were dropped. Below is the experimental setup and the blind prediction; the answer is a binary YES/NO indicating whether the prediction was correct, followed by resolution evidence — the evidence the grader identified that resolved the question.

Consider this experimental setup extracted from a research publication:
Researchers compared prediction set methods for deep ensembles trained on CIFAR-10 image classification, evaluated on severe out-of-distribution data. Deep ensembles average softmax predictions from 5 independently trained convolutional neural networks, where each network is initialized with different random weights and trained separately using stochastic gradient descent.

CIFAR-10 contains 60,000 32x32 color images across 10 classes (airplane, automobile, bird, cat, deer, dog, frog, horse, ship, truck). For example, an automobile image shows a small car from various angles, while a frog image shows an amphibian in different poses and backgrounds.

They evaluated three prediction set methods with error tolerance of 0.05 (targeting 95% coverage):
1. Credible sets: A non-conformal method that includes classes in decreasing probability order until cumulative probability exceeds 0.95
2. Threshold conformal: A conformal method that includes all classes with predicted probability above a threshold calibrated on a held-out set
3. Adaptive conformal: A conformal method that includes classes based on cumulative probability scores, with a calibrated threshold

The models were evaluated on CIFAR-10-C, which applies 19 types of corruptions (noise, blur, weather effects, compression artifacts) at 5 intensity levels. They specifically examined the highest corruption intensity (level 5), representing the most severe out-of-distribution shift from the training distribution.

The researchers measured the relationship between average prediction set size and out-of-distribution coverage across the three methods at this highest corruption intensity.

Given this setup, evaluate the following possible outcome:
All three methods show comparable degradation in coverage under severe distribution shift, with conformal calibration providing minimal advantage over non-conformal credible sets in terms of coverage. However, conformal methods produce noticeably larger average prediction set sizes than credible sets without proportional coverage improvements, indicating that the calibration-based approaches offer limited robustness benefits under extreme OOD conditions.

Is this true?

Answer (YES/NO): NO